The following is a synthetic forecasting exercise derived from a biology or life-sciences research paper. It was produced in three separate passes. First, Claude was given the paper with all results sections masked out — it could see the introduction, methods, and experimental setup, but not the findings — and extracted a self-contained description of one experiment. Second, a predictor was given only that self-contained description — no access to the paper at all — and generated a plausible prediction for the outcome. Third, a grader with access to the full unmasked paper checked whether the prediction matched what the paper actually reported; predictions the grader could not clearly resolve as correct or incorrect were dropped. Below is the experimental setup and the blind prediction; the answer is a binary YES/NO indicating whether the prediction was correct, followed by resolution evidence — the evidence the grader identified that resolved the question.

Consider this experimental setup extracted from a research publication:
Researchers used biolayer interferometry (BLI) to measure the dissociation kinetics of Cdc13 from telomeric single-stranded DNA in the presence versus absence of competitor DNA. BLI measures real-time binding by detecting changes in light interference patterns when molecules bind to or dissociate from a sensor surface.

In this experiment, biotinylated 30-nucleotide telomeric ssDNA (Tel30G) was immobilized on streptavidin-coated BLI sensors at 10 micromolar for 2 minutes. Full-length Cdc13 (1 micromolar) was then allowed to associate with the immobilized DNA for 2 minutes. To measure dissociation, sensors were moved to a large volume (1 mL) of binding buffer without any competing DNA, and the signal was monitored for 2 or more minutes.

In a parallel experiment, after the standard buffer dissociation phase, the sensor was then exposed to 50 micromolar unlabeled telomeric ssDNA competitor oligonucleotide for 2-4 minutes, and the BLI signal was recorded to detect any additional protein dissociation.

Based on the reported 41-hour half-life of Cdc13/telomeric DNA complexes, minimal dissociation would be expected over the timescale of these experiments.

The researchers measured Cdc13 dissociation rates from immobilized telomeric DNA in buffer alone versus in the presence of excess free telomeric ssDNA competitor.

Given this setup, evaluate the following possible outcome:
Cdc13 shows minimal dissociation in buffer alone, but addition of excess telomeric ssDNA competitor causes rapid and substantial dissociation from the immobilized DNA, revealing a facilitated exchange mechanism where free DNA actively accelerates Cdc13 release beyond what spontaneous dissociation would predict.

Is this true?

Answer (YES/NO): YES